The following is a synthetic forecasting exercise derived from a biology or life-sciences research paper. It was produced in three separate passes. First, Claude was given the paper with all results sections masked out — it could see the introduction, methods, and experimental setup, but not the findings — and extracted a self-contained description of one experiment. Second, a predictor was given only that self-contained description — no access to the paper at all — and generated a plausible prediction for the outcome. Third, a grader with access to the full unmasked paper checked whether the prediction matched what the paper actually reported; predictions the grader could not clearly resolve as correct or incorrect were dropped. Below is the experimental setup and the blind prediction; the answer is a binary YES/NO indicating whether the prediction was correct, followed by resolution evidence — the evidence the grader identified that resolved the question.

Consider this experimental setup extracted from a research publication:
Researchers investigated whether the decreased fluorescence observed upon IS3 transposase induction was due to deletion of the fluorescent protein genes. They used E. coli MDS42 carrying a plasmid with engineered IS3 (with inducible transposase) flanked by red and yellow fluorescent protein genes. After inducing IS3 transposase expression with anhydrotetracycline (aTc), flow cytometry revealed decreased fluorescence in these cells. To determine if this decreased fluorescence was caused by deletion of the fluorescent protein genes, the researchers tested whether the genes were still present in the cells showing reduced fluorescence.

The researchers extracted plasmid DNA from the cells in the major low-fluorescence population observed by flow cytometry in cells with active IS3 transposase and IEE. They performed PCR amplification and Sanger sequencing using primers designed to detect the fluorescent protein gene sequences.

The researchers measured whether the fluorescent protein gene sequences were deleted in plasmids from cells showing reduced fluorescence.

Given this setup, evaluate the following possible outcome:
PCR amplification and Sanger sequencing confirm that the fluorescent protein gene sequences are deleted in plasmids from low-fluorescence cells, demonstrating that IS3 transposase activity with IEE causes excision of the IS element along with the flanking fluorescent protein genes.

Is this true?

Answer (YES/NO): NO